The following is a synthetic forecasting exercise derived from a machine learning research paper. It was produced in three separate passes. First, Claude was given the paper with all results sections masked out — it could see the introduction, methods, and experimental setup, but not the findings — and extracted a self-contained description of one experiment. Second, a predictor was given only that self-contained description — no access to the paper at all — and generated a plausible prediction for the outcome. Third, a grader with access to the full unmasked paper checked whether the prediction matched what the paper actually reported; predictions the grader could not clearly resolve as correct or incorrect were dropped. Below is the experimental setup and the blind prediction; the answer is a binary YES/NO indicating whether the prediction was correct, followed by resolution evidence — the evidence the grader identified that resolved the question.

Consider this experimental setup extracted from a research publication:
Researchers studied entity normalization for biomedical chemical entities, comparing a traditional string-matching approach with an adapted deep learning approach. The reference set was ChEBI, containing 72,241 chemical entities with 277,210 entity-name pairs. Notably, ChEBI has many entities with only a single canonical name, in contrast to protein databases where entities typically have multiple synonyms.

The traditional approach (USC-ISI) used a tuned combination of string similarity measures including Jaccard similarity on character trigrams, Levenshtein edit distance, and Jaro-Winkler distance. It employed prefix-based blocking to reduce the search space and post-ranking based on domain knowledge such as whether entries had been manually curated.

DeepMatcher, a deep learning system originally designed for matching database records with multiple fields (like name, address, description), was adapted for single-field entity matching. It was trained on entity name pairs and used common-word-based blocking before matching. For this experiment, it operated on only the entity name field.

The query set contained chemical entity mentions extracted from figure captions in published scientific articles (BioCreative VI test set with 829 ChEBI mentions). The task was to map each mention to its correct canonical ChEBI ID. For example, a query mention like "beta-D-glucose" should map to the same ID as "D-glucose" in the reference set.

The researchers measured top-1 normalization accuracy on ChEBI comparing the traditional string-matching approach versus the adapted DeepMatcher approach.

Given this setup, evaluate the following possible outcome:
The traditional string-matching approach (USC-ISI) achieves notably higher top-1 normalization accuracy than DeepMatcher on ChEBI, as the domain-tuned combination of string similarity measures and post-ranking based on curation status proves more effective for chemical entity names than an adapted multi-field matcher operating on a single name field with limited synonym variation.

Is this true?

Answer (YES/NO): YES